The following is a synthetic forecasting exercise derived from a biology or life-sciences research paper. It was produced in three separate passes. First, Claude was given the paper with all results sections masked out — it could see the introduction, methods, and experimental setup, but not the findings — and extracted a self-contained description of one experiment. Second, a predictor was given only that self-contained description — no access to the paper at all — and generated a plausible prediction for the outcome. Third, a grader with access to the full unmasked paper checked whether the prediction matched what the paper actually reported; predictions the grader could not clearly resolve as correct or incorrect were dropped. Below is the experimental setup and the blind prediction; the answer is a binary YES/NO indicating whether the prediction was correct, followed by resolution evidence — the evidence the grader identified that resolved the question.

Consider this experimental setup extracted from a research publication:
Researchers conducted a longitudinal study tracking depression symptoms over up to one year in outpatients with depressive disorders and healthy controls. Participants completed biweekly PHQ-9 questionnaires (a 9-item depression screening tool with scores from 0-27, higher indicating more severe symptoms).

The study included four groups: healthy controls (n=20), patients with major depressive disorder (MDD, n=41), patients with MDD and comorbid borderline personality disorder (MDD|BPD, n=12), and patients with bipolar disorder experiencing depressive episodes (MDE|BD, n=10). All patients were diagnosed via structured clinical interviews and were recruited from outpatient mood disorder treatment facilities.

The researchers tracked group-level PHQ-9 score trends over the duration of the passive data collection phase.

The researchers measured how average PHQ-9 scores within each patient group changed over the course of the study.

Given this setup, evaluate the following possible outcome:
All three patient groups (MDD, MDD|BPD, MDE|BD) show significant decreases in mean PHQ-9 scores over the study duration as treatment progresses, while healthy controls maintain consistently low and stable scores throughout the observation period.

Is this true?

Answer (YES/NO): NO